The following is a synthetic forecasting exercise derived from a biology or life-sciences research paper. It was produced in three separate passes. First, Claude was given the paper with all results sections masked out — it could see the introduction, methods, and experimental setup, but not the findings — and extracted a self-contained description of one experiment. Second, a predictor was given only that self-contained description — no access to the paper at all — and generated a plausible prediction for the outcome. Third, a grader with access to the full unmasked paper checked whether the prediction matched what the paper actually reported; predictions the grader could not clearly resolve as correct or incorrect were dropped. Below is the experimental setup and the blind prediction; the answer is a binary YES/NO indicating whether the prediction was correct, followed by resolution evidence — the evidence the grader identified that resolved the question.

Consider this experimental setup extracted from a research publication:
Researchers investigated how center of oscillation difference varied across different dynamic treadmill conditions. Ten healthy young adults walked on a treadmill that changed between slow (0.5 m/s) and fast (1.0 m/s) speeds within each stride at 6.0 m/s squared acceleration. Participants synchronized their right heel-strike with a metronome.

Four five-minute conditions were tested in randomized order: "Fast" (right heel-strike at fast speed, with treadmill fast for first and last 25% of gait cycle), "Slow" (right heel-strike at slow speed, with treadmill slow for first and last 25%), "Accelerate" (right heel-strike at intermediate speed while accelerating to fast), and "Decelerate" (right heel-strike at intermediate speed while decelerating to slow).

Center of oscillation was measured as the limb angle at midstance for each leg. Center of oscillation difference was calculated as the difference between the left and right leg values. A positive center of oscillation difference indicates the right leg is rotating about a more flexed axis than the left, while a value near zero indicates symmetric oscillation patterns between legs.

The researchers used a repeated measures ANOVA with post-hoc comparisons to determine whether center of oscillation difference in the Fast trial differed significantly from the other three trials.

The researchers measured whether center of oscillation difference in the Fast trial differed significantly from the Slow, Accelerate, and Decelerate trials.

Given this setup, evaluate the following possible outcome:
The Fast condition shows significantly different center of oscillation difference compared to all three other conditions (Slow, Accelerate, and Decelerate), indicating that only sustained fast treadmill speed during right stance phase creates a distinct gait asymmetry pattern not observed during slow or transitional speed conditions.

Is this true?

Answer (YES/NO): NO